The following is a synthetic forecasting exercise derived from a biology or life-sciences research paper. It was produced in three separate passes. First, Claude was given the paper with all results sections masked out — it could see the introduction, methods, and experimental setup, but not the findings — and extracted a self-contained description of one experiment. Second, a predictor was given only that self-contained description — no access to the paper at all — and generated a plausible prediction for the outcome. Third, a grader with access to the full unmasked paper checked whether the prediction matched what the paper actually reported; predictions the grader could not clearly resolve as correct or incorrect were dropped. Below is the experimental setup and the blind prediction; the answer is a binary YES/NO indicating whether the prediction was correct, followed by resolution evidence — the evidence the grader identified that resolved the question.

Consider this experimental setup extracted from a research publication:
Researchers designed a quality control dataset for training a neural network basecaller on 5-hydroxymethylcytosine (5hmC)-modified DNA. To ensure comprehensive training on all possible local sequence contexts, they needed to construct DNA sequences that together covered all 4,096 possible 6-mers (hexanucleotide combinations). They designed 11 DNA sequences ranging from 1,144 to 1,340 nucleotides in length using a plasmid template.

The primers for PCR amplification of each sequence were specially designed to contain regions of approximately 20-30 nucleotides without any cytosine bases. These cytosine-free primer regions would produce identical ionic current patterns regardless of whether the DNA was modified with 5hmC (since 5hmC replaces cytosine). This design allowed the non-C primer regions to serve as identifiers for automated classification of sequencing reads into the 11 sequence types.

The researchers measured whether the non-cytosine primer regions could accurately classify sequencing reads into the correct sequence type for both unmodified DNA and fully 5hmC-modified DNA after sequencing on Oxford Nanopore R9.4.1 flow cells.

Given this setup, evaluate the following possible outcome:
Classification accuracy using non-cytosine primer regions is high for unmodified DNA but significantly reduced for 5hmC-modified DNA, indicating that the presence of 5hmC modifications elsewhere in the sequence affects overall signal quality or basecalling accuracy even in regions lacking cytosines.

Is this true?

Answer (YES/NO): NO